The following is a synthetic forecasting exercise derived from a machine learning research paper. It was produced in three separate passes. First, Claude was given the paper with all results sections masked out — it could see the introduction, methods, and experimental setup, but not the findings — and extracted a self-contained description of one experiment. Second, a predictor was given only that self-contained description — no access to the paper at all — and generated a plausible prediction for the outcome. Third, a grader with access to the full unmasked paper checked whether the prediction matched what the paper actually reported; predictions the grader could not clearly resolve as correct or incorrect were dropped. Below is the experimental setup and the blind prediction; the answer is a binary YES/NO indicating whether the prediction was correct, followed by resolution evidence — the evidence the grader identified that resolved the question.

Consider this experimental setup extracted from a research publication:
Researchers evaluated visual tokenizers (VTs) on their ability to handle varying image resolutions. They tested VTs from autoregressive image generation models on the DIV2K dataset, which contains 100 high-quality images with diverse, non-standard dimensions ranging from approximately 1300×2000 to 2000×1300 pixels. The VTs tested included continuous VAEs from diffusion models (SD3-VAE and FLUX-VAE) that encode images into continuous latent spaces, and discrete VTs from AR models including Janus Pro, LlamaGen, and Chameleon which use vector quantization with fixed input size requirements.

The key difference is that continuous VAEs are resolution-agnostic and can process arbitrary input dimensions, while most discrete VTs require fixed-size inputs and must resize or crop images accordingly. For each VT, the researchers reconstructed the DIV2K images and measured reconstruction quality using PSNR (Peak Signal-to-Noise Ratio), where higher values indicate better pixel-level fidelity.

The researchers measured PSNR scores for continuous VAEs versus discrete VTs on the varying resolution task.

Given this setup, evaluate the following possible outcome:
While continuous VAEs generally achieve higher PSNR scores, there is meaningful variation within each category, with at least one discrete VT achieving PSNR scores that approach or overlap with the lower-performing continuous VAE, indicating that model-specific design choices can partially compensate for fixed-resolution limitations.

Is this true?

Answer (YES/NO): NO